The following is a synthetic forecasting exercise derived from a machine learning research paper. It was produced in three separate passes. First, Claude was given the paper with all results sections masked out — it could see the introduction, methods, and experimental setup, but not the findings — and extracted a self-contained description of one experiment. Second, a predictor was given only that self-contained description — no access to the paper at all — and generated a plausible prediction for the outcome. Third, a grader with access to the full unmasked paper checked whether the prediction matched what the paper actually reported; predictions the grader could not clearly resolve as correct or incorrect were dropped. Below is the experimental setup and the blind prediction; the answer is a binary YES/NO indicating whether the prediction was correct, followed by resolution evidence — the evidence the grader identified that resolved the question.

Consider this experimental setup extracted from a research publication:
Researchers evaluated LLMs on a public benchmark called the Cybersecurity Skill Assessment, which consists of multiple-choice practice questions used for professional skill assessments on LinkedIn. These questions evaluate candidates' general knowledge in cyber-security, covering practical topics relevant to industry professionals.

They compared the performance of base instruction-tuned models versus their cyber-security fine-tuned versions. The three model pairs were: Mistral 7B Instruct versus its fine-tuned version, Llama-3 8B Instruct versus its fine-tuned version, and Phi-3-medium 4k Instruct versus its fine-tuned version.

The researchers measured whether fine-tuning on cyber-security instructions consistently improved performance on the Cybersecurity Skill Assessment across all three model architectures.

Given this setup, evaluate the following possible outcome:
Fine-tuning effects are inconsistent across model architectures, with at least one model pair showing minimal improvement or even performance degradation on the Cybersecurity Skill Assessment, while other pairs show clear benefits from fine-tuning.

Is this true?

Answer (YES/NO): YES